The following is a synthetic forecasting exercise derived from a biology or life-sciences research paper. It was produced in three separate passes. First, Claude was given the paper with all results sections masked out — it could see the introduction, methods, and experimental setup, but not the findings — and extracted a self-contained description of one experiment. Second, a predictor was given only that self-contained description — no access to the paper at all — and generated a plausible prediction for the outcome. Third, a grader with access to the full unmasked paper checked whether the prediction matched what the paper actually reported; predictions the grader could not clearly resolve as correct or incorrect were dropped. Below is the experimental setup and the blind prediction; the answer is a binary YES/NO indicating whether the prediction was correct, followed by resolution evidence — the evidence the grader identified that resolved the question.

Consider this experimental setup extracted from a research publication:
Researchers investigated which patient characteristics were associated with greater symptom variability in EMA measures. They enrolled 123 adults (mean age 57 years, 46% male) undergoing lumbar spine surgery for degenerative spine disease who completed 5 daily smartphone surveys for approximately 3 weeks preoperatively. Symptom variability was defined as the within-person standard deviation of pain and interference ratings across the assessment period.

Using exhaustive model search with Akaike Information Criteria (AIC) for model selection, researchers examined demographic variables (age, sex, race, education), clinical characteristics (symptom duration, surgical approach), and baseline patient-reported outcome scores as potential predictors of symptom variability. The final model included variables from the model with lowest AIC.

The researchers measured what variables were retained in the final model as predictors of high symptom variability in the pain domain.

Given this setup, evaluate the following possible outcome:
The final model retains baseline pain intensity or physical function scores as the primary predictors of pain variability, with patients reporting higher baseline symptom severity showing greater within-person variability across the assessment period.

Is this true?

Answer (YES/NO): NO